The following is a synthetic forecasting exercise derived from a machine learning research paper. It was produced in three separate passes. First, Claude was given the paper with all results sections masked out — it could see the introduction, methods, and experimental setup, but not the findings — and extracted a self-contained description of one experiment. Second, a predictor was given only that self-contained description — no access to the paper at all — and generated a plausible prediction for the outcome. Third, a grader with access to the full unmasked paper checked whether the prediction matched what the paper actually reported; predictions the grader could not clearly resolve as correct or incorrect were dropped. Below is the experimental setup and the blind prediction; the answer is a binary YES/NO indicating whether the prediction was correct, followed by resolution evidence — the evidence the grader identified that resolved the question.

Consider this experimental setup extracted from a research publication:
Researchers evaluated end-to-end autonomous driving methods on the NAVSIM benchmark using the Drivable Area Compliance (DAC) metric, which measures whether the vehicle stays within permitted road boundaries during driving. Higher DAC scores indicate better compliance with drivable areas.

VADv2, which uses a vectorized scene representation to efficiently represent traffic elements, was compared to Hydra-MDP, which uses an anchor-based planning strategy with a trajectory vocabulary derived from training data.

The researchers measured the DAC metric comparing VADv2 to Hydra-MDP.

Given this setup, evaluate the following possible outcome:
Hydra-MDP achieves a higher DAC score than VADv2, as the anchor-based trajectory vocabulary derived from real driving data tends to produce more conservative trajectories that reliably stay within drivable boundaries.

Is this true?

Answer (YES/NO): YES